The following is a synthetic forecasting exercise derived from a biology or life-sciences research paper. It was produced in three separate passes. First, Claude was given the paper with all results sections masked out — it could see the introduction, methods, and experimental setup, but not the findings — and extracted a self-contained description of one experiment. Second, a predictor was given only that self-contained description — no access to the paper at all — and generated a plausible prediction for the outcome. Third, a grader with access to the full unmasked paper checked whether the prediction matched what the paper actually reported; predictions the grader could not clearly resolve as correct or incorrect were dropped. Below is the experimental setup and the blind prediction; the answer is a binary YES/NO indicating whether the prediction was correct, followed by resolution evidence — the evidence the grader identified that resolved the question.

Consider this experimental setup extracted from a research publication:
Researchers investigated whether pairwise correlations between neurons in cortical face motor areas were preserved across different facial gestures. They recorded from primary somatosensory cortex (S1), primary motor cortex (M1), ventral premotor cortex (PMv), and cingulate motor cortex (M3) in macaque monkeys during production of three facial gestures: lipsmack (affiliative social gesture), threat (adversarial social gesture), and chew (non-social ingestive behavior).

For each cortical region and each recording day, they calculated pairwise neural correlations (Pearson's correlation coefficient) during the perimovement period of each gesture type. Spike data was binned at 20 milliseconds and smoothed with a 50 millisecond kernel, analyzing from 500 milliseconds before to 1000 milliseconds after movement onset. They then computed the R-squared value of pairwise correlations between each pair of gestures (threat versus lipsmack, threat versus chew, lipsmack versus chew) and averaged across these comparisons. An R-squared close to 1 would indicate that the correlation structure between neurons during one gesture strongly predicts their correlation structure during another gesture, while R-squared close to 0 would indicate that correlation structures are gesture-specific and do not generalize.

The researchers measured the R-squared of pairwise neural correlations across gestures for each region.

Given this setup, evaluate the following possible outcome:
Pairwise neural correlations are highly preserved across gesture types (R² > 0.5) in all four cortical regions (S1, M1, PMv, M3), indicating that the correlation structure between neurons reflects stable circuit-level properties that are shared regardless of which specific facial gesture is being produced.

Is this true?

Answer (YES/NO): NO